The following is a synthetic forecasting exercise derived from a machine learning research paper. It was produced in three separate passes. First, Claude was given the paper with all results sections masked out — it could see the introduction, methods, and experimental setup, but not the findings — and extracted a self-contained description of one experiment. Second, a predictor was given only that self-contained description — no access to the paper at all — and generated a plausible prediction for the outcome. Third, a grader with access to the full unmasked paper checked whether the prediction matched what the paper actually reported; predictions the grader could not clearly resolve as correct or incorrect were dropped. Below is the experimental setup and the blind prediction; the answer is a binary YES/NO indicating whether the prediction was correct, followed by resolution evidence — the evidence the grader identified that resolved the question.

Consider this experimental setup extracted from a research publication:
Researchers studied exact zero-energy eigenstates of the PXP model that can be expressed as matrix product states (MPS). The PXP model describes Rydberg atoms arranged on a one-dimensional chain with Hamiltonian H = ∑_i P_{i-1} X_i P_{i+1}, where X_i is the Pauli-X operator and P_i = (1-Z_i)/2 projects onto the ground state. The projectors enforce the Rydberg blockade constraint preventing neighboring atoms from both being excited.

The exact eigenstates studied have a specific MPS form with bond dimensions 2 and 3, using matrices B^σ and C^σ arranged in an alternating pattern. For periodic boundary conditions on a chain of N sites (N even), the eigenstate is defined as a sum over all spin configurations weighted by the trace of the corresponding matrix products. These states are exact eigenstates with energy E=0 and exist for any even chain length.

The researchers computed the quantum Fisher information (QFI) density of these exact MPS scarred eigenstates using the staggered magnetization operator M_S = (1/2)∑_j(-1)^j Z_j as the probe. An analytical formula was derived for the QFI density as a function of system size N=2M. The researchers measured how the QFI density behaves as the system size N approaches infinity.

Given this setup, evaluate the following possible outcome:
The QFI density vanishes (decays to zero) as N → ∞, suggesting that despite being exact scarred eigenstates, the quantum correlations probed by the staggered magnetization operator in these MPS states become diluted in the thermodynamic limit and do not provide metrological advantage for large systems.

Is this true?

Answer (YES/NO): NO